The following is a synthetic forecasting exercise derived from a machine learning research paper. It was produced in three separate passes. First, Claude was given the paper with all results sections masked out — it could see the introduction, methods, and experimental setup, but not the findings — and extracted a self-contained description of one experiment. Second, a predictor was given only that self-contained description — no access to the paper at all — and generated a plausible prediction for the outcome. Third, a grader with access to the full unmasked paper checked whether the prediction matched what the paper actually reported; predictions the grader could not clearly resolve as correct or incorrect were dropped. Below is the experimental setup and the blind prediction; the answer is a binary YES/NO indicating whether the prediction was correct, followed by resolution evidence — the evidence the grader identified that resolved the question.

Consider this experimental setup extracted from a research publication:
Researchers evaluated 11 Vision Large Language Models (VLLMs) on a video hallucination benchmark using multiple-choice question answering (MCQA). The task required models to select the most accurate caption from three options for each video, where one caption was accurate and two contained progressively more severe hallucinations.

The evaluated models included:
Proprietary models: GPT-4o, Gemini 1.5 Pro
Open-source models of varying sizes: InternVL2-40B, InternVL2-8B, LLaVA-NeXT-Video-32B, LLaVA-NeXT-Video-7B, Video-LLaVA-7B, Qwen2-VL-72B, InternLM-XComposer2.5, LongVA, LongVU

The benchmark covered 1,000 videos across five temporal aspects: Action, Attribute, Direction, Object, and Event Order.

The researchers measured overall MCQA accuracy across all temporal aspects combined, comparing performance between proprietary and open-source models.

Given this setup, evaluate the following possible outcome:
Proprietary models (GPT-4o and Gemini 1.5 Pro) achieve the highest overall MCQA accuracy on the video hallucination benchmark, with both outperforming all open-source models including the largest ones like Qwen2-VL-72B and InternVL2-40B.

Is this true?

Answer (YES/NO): YES